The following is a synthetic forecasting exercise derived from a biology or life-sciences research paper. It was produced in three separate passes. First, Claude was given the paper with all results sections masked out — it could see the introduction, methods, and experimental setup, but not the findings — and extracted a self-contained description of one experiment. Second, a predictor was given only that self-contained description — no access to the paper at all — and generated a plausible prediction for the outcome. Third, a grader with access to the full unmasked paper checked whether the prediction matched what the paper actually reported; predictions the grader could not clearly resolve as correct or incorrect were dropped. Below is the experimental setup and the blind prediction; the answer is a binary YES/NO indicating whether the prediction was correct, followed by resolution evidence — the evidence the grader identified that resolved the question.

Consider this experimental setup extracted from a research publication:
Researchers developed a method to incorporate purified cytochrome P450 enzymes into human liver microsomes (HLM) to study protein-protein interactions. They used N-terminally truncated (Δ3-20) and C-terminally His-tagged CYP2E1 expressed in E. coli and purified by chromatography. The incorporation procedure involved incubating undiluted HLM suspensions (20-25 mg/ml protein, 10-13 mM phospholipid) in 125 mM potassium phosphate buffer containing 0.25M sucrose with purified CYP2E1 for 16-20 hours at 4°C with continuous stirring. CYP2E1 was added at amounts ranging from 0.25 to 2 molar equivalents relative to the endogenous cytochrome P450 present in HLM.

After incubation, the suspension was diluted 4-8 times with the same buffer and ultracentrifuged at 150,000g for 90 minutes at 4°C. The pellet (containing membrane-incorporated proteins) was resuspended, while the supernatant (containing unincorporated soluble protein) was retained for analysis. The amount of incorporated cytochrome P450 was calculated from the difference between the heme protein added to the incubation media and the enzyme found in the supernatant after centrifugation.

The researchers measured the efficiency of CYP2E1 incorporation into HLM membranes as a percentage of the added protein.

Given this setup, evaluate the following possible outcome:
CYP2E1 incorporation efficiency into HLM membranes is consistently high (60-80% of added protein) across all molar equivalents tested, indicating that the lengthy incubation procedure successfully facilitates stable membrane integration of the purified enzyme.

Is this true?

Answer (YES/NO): NO